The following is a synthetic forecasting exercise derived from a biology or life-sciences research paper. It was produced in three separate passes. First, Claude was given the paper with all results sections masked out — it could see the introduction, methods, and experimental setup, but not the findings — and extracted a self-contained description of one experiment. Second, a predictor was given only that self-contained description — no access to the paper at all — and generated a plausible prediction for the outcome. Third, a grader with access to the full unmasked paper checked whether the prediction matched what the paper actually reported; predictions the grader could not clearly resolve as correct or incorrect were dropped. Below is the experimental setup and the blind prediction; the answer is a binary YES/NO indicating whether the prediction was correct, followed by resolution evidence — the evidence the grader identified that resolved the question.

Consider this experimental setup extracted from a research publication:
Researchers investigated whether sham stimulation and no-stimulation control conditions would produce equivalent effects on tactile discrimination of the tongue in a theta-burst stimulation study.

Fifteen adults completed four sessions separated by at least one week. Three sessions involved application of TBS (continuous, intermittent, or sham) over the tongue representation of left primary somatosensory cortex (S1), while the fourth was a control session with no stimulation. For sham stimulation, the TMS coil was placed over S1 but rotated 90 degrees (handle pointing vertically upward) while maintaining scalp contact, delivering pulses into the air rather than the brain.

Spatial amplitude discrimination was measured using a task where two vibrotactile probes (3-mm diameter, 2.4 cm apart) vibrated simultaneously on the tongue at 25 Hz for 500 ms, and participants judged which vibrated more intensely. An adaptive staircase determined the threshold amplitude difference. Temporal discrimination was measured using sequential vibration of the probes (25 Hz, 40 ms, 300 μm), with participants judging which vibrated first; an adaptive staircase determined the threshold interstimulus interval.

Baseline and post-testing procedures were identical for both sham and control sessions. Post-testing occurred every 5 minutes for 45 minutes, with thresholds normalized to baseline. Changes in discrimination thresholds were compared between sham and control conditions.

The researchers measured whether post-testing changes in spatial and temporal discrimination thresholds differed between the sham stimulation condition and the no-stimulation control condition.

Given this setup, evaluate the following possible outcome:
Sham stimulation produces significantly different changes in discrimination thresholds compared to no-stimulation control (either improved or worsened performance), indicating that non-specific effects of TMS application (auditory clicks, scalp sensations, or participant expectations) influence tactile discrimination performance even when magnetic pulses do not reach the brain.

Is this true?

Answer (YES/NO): NO